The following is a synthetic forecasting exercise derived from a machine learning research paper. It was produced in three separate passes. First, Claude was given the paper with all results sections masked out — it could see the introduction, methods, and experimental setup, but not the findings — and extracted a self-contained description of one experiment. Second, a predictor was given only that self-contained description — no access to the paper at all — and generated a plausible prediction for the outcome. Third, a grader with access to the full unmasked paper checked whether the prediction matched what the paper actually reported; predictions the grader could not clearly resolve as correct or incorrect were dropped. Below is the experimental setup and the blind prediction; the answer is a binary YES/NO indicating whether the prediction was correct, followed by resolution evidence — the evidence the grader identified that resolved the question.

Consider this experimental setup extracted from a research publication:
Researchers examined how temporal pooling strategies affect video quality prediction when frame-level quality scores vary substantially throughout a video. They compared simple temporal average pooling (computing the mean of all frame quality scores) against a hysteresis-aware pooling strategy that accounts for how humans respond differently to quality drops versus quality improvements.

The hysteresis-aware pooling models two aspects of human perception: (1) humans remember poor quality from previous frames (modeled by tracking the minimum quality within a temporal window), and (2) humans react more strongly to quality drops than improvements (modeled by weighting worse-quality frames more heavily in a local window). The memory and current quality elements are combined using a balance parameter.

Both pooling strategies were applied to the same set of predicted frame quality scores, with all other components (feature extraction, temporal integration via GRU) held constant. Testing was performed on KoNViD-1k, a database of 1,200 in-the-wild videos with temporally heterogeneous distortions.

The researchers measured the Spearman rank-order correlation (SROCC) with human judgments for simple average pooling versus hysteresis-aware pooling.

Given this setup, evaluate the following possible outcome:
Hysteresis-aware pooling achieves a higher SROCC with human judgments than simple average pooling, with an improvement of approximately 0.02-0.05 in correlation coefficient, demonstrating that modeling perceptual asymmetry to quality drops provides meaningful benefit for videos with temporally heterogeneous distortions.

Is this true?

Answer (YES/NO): YES